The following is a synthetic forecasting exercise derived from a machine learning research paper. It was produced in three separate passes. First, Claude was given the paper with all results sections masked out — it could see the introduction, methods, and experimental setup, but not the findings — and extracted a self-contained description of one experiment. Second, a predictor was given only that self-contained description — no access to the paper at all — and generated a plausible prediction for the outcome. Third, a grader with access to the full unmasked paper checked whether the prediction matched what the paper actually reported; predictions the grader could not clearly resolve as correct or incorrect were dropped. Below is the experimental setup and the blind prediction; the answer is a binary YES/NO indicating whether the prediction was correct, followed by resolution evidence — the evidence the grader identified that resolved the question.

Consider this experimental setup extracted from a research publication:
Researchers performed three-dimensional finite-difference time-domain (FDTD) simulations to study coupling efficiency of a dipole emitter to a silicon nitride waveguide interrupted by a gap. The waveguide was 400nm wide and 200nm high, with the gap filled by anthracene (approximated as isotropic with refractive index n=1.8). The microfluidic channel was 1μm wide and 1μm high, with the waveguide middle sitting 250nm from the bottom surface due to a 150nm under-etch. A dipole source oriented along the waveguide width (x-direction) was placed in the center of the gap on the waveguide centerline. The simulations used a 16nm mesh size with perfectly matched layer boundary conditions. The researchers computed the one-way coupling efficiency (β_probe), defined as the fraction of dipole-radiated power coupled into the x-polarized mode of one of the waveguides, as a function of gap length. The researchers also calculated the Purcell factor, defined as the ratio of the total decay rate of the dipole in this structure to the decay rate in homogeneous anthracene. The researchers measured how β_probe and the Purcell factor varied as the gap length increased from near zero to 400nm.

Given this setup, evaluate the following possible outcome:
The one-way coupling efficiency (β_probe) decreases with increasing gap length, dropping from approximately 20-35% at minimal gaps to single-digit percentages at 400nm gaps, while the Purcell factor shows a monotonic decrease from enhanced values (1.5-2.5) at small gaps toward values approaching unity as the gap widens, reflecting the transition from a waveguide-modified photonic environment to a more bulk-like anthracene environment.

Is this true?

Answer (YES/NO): NO